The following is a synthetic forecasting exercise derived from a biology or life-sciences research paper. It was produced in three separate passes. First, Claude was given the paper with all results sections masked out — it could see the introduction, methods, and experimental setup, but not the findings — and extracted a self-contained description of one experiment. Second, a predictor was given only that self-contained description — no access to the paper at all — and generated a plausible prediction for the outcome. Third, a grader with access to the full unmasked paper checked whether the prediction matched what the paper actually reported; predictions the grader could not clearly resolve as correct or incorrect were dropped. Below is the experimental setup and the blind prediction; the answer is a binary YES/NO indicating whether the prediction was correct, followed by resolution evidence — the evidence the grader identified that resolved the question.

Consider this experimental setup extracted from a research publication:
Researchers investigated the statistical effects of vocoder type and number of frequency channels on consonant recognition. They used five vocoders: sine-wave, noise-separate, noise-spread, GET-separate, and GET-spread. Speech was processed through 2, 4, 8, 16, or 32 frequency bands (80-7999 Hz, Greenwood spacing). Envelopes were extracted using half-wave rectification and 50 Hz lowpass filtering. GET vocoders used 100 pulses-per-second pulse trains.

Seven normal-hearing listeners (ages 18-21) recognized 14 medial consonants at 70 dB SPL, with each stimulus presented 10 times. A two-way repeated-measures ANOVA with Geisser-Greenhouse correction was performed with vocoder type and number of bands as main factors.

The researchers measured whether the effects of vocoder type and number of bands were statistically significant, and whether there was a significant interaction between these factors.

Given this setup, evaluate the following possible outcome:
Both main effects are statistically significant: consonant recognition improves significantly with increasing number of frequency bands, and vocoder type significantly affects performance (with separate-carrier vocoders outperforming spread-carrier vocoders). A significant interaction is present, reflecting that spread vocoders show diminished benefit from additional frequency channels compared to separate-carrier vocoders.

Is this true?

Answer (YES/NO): YES